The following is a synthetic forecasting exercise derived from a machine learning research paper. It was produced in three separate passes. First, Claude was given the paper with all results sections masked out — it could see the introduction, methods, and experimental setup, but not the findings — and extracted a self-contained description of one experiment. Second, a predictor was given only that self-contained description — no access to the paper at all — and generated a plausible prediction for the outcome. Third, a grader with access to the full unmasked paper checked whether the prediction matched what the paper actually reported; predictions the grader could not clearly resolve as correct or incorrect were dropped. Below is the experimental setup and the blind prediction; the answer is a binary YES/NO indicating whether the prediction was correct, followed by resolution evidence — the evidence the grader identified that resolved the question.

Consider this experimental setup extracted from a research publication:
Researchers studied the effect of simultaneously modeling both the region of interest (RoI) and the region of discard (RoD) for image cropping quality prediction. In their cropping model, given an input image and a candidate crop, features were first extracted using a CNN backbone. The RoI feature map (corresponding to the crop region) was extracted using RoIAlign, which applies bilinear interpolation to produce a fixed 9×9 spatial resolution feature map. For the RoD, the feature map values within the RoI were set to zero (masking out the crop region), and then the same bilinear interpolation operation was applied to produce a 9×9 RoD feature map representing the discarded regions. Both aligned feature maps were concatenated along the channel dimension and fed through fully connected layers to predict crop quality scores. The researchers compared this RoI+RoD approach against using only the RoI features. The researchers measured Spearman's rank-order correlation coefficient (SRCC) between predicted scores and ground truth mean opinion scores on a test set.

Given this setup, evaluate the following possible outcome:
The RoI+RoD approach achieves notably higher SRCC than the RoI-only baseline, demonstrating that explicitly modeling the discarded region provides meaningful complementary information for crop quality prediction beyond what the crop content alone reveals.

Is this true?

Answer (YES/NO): NO